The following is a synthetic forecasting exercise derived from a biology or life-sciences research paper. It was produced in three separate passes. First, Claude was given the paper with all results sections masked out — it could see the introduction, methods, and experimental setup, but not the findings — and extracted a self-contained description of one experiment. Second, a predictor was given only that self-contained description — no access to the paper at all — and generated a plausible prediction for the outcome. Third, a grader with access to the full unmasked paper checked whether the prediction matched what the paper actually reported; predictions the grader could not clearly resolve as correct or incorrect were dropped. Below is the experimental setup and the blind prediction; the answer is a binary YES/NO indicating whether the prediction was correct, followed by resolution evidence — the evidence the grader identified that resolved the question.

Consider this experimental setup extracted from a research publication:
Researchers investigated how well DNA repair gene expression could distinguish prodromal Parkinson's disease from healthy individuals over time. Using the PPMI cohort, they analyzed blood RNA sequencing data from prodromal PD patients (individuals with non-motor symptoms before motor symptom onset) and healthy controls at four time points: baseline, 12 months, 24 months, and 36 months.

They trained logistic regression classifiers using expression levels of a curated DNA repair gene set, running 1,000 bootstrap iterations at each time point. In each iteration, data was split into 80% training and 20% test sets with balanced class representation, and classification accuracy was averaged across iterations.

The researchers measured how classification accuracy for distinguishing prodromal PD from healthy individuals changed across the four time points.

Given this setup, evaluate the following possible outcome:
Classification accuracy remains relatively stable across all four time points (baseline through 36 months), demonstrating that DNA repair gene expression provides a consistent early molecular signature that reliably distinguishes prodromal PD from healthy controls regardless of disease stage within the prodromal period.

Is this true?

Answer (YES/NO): NO